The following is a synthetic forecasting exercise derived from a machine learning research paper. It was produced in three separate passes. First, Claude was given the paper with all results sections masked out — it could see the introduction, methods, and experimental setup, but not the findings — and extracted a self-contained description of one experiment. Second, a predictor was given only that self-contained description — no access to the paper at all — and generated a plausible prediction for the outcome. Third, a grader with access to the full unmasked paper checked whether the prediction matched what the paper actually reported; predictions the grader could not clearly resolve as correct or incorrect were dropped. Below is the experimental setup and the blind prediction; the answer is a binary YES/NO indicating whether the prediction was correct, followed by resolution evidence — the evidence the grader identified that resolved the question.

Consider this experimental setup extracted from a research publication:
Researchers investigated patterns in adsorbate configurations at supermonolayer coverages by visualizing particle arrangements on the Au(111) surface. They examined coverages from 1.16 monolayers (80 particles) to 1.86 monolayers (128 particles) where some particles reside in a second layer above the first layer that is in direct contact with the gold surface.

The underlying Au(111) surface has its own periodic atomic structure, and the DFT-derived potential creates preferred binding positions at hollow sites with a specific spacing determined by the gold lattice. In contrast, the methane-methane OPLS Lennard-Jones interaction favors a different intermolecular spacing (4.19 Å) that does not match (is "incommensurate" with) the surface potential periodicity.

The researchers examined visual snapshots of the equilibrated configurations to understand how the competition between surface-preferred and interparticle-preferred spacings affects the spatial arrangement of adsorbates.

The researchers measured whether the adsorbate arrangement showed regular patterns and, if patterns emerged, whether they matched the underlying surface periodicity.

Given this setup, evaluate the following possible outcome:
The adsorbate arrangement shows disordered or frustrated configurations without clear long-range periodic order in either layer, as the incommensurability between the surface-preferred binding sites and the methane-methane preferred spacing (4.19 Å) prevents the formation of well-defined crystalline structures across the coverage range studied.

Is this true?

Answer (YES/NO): NO